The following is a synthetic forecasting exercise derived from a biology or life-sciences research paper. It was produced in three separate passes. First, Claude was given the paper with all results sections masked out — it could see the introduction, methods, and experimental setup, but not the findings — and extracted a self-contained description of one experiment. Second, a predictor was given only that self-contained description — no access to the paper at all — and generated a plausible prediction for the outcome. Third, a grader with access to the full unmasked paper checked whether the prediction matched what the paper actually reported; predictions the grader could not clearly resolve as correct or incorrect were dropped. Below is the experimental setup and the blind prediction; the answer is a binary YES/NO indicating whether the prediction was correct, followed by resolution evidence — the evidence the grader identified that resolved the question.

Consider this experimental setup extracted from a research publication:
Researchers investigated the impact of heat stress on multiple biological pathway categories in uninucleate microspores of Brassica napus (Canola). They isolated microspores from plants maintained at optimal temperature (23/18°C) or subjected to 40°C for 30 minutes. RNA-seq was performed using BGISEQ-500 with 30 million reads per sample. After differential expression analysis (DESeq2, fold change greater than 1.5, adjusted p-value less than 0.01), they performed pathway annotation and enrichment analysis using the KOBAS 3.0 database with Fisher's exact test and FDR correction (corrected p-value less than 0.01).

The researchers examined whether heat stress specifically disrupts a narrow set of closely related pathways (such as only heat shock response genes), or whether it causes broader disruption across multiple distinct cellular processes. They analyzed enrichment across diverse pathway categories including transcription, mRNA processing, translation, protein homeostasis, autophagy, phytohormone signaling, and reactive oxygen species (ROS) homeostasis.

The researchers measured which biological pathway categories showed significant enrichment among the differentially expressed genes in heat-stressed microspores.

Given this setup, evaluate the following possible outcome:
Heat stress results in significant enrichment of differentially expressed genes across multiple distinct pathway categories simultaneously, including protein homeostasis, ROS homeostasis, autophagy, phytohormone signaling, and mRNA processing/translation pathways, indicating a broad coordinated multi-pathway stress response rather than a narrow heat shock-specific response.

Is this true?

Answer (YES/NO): YES